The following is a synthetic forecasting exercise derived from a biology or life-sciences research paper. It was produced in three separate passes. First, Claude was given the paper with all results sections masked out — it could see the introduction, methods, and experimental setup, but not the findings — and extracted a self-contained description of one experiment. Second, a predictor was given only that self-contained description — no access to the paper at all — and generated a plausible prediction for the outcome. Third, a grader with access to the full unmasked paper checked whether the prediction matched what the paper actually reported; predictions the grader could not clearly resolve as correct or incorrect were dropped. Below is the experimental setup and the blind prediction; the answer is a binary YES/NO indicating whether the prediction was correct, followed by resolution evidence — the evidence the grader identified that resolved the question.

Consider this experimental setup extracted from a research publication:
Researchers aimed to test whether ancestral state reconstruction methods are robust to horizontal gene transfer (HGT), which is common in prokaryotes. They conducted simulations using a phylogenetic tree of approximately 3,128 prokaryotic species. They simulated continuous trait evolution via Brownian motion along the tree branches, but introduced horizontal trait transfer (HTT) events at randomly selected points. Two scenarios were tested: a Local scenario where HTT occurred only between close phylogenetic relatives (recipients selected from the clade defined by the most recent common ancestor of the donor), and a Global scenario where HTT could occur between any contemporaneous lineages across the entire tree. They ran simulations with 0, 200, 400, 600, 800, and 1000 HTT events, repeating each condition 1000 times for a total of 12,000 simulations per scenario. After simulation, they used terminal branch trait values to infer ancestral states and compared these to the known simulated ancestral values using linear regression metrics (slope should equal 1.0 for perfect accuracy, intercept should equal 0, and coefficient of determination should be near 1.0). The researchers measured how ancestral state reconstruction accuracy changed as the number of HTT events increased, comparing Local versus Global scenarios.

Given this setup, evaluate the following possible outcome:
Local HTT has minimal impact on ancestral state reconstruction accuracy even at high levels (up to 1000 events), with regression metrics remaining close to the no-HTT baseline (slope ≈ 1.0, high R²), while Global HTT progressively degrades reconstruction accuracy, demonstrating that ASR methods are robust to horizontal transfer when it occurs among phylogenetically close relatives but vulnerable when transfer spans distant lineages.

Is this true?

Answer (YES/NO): YES